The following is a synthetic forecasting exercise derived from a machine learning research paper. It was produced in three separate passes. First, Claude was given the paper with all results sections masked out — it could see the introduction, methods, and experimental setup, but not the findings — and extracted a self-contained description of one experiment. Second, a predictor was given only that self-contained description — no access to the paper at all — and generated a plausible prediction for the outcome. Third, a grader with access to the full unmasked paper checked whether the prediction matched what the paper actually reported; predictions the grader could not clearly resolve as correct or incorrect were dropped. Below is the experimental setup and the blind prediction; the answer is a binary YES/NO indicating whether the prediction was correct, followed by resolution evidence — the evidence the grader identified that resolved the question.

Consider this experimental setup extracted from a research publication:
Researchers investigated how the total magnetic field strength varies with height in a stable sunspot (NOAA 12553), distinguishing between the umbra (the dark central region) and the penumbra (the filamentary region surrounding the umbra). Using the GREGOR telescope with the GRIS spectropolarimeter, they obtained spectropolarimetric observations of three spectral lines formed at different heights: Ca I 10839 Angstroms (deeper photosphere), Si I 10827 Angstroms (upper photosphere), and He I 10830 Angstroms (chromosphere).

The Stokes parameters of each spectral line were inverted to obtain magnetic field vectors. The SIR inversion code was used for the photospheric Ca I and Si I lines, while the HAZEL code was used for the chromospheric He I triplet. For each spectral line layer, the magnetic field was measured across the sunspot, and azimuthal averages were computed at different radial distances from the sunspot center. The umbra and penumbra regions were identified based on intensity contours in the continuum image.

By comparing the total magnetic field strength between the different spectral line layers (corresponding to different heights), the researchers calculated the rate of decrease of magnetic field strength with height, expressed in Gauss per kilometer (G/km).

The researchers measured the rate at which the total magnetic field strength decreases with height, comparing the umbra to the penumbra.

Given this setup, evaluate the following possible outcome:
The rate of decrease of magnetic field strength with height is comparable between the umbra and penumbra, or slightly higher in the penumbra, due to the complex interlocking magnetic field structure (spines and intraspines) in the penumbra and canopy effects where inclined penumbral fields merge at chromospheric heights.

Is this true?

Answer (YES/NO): NO